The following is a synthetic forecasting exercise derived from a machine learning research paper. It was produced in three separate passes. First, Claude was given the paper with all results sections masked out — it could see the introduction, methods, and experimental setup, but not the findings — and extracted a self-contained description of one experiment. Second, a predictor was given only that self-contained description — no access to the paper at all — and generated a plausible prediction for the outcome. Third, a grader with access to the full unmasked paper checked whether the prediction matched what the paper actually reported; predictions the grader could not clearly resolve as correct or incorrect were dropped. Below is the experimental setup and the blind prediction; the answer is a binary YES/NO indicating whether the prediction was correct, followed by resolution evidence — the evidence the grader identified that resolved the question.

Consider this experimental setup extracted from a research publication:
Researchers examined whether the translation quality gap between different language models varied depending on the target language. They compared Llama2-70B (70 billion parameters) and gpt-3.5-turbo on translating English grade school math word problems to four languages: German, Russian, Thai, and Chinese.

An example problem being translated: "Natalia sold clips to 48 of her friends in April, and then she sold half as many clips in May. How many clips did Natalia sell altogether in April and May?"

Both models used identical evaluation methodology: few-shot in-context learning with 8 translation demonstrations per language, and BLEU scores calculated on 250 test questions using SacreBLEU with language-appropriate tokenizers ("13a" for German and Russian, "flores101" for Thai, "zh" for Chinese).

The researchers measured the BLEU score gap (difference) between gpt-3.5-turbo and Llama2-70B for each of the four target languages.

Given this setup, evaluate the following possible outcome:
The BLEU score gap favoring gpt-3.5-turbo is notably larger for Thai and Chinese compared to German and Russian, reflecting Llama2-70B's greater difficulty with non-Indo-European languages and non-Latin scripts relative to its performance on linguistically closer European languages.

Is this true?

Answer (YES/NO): NO